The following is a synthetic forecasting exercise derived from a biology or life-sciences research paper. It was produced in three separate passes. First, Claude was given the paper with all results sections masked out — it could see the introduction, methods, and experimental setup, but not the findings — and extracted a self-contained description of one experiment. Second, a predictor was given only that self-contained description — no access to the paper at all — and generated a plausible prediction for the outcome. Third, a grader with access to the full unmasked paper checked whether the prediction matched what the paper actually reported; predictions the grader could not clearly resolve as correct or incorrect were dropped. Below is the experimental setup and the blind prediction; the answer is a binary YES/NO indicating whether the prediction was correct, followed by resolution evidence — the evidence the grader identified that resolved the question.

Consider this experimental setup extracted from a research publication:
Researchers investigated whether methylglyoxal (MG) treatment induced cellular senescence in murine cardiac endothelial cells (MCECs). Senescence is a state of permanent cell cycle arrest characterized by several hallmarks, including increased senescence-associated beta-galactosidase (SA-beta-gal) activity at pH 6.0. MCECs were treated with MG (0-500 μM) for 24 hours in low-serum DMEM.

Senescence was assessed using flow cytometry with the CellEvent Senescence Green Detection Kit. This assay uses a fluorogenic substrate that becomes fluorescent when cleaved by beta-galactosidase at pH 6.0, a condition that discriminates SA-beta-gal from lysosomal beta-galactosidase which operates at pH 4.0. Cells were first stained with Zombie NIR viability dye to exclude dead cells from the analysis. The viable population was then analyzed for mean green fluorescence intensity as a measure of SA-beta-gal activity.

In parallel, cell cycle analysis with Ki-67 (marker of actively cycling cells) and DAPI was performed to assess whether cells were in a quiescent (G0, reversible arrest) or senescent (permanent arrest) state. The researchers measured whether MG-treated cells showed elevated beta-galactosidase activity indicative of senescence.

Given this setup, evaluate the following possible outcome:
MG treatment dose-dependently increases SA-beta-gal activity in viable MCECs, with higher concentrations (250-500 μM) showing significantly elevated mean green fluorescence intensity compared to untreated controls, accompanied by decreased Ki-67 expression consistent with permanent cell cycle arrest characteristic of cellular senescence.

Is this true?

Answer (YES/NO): NO